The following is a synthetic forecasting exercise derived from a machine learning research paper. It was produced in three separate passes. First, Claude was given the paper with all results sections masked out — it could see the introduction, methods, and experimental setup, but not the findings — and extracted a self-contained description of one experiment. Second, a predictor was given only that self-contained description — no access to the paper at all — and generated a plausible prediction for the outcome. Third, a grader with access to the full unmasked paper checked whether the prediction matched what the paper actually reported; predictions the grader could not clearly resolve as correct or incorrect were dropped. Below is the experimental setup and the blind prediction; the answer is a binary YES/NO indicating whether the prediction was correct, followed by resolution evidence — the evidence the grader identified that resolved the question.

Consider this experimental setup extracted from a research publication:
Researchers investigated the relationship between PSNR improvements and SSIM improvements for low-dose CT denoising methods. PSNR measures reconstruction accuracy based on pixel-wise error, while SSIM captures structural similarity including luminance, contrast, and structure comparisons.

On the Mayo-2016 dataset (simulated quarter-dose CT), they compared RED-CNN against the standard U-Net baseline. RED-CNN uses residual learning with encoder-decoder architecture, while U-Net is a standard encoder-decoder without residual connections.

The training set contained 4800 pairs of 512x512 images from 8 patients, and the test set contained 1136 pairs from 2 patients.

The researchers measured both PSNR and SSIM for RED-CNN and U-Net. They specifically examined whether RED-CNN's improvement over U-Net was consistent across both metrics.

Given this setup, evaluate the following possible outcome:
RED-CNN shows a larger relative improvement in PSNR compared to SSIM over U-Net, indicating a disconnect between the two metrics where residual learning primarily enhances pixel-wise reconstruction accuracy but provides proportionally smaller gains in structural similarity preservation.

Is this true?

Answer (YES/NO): NO